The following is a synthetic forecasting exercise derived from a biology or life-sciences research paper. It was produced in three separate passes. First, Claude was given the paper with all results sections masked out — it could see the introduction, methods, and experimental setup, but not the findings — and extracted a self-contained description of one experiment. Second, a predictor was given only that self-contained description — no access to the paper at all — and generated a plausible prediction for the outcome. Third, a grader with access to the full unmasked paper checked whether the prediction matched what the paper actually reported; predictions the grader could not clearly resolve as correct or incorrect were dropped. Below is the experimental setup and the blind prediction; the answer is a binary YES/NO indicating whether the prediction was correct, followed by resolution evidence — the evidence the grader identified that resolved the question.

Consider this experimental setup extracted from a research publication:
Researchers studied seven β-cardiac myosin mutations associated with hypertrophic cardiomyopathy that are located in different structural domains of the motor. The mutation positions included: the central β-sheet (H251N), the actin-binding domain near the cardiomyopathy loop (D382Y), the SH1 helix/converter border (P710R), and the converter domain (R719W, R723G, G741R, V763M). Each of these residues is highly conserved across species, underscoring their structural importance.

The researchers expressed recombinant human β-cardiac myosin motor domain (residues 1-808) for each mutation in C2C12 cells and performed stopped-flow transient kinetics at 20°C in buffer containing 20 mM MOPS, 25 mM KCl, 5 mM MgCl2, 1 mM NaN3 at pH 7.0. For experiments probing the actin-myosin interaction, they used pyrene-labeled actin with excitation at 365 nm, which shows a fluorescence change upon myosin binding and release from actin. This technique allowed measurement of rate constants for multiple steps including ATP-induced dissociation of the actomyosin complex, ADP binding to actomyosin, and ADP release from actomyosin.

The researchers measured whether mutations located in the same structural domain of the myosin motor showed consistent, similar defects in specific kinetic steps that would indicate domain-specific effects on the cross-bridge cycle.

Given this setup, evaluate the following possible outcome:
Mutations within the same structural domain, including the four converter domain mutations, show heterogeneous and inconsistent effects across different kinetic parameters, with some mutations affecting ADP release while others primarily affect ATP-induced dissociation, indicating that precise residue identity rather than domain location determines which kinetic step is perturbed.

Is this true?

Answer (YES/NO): YES